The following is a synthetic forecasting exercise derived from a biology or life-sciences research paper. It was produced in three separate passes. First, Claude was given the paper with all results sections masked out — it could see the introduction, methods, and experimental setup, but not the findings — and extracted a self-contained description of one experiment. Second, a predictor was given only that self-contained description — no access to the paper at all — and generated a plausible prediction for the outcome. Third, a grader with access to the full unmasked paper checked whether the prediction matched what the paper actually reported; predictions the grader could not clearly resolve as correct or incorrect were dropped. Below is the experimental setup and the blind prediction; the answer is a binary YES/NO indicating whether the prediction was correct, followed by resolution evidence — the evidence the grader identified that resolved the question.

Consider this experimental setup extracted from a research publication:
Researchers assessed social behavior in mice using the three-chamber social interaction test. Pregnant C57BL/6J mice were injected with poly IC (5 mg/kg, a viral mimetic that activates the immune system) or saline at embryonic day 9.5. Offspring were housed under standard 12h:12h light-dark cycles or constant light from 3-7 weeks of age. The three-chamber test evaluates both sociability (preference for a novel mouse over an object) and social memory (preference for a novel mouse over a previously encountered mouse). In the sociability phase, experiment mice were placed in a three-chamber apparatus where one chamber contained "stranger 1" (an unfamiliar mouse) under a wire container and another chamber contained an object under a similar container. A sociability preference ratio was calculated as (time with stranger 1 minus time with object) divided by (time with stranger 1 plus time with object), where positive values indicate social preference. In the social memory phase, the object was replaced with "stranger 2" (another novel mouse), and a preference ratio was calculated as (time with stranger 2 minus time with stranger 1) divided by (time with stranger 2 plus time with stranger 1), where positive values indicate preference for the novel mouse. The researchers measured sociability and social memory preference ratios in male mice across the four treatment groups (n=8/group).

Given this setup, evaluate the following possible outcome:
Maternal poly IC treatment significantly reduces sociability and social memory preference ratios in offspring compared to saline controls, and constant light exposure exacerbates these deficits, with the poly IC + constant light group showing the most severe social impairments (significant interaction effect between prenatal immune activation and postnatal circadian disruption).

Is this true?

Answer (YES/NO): NO